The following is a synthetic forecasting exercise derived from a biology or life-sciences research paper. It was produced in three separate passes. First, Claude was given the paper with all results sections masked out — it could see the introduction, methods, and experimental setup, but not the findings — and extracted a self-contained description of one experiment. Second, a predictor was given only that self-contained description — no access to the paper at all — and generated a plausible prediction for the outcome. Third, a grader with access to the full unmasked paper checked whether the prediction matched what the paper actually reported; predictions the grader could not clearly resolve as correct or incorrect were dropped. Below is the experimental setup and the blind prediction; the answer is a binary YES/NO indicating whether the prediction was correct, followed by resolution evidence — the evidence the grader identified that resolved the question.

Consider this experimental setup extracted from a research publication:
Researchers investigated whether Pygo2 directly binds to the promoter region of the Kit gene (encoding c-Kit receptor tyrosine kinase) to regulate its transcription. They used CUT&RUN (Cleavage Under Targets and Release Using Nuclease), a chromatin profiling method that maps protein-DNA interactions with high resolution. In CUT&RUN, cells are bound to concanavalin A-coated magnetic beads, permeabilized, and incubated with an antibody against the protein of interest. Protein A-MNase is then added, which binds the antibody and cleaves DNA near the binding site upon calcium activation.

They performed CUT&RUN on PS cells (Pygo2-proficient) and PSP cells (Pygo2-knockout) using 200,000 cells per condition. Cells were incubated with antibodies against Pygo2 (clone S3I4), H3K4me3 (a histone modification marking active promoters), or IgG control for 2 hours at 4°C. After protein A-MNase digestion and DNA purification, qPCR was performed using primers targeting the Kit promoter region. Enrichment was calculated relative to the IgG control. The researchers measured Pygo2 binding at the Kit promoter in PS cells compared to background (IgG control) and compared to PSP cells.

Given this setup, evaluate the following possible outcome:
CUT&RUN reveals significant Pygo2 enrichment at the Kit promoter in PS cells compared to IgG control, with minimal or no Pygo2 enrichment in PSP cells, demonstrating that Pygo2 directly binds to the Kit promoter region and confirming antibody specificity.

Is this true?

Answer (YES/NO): NO